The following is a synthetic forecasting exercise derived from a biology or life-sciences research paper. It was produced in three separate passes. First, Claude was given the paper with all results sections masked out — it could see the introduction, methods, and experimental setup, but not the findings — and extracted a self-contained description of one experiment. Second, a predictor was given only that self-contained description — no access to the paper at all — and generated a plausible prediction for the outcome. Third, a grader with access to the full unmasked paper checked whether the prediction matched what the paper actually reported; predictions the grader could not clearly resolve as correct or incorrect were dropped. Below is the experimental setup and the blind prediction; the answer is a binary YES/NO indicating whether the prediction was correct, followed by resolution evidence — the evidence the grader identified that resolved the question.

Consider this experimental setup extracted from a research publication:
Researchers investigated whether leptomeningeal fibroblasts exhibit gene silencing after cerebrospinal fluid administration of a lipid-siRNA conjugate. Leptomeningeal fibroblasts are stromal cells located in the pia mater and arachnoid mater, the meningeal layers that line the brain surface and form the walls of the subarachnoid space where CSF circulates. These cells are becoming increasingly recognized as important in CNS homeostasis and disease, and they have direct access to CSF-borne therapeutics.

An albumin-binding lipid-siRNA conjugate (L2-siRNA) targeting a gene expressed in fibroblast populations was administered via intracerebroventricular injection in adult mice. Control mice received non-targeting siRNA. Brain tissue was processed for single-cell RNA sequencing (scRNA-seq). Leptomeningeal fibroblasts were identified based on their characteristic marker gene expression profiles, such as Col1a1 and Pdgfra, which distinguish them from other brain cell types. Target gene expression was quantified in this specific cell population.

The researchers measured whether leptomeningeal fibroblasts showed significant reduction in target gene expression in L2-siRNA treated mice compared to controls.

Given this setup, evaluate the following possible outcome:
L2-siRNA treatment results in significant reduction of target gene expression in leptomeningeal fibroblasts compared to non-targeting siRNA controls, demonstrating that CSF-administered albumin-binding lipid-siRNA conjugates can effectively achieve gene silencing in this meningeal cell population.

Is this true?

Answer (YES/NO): YES